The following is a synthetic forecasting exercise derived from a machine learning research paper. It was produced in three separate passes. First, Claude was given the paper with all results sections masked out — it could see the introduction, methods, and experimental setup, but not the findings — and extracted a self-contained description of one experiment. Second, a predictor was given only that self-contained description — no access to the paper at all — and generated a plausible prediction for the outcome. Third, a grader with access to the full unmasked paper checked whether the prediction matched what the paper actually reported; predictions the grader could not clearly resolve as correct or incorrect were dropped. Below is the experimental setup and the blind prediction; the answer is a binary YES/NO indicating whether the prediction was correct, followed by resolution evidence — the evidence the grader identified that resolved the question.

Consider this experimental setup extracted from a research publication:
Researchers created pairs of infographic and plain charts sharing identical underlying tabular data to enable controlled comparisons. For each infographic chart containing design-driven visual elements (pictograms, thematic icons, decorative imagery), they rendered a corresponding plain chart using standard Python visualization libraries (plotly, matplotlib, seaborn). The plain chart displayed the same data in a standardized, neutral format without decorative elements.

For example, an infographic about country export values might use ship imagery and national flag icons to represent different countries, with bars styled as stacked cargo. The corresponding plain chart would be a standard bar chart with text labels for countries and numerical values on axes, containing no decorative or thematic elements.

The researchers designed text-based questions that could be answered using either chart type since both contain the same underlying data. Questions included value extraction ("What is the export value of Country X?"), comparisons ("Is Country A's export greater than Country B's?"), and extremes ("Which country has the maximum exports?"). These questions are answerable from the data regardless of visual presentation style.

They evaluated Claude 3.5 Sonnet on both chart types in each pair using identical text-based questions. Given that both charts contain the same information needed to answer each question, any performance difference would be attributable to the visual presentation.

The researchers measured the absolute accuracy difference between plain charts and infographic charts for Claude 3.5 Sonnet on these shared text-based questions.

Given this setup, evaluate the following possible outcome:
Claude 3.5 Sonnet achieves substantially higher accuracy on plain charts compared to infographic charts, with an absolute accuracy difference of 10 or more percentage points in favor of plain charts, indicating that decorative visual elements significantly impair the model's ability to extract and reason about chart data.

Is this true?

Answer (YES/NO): YES